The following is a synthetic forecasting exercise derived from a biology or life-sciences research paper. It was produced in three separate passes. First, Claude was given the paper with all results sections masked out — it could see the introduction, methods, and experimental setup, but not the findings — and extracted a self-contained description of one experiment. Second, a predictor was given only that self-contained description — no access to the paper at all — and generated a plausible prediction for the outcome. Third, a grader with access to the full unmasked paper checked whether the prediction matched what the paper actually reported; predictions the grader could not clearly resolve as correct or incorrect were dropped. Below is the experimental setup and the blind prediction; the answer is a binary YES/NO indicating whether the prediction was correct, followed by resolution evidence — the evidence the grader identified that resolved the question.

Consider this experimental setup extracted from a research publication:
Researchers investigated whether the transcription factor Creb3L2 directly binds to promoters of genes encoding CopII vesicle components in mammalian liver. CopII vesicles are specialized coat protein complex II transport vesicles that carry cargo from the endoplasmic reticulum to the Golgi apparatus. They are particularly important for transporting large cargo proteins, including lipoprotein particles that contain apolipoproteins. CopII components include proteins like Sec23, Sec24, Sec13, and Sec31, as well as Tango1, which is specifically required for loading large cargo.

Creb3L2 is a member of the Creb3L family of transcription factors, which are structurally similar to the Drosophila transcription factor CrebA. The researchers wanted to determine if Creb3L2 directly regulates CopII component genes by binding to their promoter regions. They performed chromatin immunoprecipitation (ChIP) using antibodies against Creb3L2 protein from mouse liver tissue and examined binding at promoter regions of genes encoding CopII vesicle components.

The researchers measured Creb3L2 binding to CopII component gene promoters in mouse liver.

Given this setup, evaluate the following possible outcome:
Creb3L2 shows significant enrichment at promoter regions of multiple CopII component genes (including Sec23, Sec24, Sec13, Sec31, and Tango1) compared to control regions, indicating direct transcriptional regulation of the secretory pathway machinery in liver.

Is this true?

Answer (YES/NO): NO